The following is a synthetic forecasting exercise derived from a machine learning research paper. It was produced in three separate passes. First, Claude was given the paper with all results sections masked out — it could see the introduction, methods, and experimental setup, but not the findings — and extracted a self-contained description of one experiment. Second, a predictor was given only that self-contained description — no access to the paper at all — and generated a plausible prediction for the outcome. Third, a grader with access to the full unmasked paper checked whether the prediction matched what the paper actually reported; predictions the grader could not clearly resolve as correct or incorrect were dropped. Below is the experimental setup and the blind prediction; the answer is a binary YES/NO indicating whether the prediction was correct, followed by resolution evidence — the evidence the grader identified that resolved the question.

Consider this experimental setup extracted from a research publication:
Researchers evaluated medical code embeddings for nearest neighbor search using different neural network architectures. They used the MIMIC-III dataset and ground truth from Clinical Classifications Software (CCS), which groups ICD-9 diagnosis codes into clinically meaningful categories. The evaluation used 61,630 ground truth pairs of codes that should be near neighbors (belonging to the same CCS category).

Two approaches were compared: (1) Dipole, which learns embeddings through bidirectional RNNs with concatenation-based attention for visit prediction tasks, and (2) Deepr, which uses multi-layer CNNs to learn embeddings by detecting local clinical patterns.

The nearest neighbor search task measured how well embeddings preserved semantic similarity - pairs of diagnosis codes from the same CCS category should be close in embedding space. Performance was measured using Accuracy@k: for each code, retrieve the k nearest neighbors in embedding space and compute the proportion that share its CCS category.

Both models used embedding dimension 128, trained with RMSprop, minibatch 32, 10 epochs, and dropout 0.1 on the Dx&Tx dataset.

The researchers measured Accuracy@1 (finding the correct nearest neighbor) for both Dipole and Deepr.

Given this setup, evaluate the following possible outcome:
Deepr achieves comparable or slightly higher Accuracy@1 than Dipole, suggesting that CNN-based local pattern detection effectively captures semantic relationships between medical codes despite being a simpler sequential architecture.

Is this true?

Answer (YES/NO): NO